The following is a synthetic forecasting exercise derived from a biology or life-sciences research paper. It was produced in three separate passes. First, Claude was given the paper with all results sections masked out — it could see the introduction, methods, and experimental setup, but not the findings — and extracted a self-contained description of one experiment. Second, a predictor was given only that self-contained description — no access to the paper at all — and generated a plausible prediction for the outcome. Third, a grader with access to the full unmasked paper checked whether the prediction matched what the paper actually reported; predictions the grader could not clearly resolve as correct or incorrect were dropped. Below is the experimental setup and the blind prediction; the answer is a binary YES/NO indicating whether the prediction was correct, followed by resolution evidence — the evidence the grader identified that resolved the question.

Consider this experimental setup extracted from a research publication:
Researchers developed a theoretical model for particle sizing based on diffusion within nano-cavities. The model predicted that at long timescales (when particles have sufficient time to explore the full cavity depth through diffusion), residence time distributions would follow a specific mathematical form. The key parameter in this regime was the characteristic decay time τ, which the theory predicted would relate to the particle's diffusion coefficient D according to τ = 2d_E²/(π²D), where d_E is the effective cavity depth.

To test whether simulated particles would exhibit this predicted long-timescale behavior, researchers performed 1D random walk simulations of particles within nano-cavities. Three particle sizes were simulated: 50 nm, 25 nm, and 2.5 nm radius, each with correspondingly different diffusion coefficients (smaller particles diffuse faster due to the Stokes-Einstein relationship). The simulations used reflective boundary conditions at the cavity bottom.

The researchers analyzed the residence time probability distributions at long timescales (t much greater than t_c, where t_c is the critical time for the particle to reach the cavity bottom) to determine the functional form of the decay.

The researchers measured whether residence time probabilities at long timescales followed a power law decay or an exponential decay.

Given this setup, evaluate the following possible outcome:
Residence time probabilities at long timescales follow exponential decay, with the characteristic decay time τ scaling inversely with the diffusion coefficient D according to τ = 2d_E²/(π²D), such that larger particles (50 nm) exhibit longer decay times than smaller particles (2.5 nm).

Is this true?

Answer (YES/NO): YES